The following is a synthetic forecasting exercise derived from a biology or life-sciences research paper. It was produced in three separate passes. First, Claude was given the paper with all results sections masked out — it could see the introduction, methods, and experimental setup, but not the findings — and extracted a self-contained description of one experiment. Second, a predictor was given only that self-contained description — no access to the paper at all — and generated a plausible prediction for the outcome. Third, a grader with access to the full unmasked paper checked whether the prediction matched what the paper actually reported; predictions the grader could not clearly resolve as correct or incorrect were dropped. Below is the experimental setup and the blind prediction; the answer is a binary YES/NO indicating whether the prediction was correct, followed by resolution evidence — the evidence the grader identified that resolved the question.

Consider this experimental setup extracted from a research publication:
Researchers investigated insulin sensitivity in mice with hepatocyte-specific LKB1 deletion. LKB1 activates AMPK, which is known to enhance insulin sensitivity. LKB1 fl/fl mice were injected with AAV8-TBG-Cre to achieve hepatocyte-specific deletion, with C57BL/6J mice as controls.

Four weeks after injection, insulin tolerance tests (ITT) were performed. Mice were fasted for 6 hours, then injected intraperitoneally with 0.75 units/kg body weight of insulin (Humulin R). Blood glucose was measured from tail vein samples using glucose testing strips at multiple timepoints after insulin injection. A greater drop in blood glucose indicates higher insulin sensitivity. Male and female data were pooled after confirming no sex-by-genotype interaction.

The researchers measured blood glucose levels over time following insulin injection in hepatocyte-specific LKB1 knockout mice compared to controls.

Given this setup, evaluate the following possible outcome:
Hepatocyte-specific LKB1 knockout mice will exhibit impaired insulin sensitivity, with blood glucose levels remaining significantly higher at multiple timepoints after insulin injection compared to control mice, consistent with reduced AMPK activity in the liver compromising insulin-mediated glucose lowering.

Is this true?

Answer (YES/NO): NO